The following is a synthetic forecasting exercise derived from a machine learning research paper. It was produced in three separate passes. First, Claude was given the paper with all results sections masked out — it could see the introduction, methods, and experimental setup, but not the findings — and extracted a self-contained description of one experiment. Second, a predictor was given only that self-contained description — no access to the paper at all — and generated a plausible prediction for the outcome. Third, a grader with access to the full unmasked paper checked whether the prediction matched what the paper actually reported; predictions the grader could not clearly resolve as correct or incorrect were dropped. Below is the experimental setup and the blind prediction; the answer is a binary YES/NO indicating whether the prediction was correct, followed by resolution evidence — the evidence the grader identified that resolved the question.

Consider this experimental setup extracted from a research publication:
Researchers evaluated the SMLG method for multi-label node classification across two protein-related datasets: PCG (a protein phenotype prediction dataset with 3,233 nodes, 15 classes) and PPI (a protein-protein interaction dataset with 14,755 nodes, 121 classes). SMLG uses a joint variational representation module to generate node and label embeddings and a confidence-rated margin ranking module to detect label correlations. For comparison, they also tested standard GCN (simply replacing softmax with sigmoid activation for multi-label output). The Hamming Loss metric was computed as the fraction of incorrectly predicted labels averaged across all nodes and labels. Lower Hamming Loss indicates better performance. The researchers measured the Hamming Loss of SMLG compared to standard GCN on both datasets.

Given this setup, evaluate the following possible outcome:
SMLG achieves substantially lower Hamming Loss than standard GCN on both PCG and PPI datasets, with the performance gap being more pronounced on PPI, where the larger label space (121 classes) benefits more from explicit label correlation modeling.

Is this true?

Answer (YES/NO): NO